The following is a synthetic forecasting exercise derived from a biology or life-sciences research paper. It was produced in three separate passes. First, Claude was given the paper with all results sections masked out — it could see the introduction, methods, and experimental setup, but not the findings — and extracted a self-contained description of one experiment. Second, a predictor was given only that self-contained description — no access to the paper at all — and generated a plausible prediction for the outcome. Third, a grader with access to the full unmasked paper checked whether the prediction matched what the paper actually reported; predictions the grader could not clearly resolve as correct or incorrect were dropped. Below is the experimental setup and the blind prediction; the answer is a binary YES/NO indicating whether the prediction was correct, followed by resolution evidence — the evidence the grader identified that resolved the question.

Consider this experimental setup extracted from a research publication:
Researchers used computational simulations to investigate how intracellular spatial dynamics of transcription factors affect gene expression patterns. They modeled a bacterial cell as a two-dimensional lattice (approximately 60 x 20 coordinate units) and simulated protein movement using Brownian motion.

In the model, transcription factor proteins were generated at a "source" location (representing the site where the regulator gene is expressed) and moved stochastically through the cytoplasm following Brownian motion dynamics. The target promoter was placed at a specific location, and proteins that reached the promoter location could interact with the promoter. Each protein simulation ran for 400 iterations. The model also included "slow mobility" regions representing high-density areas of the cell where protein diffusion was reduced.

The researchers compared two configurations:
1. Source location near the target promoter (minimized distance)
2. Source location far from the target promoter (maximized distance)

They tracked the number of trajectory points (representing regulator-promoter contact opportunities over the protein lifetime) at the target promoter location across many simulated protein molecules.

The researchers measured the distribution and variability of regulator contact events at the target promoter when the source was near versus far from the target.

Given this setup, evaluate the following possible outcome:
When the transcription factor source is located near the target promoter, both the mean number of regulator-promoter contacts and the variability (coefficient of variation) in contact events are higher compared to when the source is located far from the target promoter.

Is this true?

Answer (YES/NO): NO